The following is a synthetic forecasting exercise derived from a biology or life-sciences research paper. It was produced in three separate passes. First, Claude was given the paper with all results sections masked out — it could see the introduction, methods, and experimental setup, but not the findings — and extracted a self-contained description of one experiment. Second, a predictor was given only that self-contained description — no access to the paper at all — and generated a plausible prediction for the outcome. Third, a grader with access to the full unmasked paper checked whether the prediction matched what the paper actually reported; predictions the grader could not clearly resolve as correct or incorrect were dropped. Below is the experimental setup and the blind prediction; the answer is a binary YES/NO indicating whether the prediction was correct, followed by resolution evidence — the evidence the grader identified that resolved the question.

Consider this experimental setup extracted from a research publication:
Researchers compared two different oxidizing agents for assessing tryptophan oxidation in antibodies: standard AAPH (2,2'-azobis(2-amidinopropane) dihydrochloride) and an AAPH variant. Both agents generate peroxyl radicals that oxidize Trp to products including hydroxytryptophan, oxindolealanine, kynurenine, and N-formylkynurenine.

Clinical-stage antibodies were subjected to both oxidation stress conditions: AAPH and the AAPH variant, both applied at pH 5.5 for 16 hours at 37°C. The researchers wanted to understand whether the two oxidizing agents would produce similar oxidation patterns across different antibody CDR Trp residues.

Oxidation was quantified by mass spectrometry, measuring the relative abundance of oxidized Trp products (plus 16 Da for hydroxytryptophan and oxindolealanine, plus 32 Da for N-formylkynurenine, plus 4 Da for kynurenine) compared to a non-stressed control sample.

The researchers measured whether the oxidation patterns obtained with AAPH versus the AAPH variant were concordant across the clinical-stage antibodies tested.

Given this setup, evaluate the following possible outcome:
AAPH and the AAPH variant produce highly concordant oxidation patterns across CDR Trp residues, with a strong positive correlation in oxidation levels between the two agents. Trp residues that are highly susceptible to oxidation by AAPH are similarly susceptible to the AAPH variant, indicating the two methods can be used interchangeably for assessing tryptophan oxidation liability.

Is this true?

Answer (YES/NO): YES